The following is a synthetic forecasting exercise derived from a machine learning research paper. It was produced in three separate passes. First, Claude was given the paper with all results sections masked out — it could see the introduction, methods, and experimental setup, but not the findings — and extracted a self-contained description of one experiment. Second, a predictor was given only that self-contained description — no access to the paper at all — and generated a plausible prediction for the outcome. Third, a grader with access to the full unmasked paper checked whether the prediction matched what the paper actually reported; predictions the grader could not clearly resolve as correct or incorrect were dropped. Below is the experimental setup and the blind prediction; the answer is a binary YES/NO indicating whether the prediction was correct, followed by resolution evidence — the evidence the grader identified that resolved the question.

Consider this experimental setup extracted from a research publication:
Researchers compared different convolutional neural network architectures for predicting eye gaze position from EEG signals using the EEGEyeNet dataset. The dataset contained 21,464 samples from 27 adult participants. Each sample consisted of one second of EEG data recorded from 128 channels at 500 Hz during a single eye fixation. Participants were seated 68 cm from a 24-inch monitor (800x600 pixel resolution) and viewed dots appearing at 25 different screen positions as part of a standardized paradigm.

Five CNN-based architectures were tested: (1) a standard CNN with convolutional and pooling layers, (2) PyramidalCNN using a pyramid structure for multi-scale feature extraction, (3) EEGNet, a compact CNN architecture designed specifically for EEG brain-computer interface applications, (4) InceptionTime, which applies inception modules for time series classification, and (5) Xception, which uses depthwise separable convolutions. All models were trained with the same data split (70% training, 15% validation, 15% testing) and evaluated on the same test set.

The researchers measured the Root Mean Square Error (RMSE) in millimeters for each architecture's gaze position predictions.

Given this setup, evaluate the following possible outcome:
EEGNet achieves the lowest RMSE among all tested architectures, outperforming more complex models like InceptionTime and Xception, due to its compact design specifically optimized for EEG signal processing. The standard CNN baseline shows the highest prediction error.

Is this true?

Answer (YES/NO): NO